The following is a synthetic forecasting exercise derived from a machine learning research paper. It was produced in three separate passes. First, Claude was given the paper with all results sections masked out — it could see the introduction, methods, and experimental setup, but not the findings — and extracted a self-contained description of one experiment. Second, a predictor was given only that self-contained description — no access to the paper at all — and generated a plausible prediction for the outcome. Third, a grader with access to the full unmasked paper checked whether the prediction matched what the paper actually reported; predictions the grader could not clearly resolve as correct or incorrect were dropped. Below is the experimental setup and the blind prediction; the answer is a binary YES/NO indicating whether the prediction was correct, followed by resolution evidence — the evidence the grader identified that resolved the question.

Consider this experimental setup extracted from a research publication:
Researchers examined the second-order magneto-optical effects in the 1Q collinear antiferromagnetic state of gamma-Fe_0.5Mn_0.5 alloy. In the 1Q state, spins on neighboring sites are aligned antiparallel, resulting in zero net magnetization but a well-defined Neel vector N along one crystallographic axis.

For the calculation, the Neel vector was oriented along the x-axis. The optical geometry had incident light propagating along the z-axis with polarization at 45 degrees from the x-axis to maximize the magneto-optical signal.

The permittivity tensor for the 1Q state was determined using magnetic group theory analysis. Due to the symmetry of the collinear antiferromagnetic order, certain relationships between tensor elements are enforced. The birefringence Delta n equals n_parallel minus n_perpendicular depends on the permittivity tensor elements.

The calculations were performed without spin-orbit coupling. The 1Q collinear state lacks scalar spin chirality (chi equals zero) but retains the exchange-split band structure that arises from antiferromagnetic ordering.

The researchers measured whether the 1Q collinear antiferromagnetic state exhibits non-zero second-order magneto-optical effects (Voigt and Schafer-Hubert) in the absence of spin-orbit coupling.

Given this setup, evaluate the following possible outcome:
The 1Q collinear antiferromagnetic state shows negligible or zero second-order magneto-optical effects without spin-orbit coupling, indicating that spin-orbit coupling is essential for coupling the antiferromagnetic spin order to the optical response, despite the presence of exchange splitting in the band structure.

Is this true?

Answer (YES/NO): NO